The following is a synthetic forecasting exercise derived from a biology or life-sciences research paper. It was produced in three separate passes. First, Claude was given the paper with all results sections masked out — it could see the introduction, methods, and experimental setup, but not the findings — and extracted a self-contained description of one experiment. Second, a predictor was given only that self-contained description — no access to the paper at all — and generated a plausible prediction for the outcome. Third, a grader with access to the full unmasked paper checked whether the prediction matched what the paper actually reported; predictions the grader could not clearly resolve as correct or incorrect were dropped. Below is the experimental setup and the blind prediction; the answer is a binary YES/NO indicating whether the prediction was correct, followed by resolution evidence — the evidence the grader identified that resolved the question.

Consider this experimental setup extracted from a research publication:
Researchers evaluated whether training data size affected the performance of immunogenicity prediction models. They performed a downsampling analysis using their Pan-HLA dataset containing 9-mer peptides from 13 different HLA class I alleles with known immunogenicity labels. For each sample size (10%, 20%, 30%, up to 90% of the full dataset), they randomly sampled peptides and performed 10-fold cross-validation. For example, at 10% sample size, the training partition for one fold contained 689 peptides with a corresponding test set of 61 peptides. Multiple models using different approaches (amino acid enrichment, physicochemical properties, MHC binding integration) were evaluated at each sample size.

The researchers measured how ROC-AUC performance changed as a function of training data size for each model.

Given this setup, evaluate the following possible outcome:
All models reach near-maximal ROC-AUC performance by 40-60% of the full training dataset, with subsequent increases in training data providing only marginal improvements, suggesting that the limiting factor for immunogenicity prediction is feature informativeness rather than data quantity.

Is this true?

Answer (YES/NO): YES